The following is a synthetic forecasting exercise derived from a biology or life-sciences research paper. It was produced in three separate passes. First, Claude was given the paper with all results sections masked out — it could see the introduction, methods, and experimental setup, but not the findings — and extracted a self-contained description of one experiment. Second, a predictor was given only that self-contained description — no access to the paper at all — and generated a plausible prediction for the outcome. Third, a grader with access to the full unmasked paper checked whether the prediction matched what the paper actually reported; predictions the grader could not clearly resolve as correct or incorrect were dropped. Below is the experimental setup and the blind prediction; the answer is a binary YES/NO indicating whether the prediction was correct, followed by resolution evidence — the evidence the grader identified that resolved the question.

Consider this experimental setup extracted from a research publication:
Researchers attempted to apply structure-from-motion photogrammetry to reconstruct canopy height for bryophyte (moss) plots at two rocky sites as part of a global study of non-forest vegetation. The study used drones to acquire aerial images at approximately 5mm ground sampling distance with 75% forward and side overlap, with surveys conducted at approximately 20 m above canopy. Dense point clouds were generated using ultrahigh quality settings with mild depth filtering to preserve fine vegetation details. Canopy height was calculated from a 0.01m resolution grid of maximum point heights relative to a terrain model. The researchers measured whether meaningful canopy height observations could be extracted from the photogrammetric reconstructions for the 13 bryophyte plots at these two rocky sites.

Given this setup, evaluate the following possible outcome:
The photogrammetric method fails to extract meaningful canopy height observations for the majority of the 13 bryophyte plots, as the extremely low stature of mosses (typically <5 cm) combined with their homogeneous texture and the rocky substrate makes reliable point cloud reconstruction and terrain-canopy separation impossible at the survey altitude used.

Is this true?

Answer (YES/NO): YES